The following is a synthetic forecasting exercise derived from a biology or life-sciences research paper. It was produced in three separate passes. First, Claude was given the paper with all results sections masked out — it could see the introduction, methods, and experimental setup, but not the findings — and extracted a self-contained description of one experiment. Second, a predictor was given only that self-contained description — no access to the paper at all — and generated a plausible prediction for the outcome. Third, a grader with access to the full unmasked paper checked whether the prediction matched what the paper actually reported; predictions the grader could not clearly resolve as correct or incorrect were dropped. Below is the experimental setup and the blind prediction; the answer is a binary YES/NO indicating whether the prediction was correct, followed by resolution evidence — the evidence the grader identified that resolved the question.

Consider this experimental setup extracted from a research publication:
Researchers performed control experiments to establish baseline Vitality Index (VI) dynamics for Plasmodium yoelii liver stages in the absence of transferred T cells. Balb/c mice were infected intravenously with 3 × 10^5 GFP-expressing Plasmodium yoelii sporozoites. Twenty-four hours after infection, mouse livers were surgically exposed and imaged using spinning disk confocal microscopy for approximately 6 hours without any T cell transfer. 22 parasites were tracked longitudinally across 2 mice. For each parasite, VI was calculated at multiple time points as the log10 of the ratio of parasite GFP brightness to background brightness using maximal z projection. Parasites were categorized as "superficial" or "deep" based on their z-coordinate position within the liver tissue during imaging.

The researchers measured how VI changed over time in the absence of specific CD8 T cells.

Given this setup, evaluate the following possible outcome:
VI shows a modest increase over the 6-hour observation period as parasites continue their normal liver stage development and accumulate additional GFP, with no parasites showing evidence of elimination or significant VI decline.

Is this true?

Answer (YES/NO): NO